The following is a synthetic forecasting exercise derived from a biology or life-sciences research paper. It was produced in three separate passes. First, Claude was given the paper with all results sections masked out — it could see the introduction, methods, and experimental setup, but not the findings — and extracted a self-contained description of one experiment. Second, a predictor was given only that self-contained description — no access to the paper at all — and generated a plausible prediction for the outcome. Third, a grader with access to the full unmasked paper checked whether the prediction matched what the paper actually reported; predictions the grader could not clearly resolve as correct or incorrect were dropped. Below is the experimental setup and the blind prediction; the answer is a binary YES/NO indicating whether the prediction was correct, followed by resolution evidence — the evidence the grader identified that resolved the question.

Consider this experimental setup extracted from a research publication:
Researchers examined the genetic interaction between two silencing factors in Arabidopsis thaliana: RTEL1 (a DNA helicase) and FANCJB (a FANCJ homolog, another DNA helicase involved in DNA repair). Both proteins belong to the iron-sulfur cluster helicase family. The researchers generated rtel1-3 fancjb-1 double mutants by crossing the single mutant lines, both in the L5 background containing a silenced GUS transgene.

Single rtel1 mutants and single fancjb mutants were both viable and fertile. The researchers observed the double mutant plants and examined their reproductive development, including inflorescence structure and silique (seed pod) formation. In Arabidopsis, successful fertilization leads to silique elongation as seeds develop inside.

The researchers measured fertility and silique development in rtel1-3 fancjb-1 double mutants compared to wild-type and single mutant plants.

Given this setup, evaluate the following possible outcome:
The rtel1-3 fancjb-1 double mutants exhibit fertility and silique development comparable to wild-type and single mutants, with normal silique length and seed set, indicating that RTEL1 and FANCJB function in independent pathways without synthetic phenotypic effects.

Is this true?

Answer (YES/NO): NO